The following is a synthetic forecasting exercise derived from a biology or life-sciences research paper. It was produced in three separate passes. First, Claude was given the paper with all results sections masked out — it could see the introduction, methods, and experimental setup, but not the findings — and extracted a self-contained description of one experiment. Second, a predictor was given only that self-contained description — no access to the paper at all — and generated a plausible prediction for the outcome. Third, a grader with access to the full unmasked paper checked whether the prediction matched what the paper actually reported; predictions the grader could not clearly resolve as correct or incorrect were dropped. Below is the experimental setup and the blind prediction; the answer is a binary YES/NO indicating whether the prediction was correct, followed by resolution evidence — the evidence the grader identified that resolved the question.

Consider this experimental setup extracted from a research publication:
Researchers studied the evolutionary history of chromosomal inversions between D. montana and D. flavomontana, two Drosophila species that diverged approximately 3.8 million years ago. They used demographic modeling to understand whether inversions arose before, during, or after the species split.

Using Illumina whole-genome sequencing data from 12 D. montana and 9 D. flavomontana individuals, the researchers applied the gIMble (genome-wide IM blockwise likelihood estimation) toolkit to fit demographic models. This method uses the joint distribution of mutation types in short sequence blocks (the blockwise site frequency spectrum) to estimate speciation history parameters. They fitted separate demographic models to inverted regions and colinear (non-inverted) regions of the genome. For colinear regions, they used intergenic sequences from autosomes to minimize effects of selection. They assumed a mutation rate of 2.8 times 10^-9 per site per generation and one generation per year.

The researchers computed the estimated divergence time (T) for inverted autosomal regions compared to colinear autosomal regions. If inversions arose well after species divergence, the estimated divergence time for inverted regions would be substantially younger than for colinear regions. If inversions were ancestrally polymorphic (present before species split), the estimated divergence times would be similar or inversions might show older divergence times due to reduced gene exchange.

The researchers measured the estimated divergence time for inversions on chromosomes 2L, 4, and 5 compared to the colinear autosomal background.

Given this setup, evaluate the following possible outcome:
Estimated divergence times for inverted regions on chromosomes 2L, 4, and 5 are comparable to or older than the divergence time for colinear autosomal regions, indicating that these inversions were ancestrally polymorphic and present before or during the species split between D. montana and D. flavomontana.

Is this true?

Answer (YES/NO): NO